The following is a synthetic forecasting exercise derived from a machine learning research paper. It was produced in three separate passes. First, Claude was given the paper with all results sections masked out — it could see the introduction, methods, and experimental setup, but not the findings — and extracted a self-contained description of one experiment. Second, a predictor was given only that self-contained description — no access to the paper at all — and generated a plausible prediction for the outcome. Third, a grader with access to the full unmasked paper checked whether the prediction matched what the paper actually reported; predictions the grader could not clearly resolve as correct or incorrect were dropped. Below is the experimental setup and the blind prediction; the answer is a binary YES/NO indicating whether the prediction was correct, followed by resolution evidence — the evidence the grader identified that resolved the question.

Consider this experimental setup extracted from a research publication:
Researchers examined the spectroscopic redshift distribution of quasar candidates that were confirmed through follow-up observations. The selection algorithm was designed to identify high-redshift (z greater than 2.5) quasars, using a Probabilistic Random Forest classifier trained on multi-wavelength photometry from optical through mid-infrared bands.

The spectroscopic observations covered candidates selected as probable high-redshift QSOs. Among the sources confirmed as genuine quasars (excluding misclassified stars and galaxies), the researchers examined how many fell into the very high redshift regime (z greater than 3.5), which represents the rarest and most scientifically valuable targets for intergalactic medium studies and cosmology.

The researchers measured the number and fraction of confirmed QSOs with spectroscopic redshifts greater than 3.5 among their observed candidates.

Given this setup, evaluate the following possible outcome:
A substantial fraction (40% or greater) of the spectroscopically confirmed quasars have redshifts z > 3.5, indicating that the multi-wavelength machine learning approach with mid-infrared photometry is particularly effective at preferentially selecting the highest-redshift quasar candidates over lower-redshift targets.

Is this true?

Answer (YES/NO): NO